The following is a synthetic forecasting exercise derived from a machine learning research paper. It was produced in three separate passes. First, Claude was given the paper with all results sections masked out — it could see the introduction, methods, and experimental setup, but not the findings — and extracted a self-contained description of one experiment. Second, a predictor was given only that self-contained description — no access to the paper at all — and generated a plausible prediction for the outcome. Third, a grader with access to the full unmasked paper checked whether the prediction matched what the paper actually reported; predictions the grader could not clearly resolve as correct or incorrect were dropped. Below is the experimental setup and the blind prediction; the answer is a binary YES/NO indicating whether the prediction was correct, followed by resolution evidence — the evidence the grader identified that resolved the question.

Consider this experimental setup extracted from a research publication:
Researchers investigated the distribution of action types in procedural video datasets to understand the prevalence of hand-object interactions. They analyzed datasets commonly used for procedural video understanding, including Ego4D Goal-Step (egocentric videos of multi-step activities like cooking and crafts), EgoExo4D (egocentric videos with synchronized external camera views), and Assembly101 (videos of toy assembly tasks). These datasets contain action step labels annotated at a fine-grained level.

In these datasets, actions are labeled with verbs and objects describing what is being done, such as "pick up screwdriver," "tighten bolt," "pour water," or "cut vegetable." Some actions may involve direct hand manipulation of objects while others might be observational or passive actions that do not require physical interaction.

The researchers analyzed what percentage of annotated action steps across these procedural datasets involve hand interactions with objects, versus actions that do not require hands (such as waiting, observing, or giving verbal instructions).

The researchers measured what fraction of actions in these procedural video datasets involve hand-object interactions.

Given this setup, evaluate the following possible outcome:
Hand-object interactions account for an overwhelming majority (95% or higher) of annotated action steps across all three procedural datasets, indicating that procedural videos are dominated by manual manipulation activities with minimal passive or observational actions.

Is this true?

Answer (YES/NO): NO